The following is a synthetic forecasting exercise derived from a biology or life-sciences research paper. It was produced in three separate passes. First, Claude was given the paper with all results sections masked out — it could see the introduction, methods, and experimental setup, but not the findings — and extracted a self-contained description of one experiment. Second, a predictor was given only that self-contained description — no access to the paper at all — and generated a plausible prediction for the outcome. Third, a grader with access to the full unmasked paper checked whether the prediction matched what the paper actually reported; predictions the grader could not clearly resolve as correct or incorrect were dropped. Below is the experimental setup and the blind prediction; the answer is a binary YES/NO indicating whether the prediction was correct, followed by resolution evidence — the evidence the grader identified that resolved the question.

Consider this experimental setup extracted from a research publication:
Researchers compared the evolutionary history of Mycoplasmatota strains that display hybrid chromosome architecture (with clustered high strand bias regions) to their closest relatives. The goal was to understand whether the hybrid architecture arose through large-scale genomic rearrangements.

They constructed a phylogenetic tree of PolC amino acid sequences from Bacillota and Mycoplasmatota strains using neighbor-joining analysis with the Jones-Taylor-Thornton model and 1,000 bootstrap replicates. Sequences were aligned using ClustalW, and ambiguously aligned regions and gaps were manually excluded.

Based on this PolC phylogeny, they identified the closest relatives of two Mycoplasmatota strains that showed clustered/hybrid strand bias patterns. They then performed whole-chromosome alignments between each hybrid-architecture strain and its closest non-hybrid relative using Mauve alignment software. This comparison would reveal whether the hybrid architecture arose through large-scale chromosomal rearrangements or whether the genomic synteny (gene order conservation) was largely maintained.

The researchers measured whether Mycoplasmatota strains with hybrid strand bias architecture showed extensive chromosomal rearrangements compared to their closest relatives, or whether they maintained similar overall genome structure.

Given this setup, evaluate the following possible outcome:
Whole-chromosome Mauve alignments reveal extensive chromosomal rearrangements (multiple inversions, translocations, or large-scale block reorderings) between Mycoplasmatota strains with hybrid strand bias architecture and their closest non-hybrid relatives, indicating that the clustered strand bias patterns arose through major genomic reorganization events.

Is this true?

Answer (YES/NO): NO